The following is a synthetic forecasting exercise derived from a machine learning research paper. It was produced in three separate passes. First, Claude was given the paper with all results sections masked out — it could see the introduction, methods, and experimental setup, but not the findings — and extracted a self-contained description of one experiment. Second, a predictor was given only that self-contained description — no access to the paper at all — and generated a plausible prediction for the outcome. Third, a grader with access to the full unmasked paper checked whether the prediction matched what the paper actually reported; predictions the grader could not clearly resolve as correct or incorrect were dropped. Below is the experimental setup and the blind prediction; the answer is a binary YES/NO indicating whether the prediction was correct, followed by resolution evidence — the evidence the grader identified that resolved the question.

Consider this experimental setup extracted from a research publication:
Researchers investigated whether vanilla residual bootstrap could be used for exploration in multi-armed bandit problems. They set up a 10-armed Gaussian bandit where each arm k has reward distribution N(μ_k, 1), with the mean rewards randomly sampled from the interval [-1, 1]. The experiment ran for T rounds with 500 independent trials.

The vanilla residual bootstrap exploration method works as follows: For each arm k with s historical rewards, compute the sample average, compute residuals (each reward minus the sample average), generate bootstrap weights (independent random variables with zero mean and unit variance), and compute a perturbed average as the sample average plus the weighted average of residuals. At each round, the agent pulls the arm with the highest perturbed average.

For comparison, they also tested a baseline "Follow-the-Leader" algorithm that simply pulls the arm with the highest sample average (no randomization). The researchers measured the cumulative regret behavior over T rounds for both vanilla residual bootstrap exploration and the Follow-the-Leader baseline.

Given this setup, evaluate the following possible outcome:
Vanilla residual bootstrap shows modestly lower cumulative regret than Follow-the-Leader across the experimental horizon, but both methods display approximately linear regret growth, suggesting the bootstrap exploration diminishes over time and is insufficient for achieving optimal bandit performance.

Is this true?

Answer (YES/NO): YES